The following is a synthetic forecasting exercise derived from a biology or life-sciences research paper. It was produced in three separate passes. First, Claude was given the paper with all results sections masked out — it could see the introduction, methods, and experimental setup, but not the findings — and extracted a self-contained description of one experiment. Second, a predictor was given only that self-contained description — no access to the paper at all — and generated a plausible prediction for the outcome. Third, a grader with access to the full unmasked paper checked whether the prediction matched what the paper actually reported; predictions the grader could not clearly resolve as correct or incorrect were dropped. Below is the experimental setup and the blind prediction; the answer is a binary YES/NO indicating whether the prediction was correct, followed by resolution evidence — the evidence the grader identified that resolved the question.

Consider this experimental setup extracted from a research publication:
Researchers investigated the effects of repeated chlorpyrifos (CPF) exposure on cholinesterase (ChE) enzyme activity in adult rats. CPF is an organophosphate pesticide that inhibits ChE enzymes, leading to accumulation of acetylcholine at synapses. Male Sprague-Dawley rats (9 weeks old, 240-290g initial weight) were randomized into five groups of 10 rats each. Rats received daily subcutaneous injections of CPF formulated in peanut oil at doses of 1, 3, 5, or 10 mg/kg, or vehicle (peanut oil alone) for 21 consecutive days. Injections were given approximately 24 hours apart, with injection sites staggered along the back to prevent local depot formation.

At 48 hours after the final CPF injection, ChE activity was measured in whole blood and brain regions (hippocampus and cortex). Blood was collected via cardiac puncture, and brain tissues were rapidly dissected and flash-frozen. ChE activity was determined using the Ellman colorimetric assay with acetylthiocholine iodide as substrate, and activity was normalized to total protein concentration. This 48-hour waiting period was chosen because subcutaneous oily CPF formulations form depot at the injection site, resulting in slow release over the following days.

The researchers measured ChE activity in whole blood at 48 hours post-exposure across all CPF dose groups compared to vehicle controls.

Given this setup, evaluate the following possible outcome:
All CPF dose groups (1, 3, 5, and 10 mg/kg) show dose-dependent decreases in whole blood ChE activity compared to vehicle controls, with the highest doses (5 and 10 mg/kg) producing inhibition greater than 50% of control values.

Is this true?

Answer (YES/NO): YES